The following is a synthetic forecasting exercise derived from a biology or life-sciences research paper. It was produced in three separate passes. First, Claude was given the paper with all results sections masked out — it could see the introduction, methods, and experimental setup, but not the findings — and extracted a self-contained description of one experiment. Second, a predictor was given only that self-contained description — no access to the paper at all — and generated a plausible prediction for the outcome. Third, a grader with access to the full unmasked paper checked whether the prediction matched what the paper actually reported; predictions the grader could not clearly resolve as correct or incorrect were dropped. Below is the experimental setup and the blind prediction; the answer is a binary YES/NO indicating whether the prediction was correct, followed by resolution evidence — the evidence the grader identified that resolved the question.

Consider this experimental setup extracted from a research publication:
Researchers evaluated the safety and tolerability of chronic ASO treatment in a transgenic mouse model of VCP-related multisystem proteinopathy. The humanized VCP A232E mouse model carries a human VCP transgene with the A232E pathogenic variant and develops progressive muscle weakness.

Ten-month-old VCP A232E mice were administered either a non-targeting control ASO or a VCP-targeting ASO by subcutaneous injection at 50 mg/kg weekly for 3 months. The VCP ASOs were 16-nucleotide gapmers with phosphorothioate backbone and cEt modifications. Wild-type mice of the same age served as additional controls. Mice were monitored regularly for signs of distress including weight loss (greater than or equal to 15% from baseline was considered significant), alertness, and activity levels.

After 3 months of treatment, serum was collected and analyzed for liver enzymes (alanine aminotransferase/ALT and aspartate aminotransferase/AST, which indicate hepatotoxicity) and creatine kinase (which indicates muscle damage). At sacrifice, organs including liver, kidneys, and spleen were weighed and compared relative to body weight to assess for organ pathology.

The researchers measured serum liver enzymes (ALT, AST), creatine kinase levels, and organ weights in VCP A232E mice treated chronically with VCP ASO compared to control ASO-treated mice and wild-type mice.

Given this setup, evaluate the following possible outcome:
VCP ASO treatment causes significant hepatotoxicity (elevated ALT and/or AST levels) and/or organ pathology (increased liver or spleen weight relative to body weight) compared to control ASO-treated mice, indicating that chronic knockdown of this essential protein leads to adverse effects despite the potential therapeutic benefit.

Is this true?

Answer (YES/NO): NO